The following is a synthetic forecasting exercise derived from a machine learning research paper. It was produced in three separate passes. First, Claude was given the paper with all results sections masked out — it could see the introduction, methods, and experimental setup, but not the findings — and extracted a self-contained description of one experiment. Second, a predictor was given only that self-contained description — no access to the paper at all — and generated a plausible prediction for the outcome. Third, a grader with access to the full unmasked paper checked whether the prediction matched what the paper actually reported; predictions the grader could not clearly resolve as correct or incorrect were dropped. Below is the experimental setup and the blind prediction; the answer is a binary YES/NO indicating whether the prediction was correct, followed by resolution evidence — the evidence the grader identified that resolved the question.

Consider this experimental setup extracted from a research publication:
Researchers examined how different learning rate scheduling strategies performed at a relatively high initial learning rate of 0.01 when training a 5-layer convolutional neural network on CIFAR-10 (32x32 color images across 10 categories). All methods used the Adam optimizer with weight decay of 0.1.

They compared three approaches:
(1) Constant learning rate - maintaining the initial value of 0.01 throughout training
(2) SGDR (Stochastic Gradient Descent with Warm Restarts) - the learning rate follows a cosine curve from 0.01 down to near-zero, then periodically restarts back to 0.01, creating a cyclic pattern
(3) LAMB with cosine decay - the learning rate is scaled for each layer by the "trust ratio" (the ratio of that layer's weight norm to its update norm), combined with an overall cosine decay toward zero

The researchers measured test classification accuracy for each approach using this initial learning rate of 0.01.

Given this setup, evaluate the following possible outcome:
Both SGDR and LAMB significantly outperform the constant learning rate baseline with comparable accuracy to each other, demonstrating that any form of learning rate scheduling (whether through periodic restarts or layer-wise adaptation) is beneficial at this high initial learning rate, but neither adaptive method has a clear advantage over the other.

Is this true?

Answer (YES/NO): NO